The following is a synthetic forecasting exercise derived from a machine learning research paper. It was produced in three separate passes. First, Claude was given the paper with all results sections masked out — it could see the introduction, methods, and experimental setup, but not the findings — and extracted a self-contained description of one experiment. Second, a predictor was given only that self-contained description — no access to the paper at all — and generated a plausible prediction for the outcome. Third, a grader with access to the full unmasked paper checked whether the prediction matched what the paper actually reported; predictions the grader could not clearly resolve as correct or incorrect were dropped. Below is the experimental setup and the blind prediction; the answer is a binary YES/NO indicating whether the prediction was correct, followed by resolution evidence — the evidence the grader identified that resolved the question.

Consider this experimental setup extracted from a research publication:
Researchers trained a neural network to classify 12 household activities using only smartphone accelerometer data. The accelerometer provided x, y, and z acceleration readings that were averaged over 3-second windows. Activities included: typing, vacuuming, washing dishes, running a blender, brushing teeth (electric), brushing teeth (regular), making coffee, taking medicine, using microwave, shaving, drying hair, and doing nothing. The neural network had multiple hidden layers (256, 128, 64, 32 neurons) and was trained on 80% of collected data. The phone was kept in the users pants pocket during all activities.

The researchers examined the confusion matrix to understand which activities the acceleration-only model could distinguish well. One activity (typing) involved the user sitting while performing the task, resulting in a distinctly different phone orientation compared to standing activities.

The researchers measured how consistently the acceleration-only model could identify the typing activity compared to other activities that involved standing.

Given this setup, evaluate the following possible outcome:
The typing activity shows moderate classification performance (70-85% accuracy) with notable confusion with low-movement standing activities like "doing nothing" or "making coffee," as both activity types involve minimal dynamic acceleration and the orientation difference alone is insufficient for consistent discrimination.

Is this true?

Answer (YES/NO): NO